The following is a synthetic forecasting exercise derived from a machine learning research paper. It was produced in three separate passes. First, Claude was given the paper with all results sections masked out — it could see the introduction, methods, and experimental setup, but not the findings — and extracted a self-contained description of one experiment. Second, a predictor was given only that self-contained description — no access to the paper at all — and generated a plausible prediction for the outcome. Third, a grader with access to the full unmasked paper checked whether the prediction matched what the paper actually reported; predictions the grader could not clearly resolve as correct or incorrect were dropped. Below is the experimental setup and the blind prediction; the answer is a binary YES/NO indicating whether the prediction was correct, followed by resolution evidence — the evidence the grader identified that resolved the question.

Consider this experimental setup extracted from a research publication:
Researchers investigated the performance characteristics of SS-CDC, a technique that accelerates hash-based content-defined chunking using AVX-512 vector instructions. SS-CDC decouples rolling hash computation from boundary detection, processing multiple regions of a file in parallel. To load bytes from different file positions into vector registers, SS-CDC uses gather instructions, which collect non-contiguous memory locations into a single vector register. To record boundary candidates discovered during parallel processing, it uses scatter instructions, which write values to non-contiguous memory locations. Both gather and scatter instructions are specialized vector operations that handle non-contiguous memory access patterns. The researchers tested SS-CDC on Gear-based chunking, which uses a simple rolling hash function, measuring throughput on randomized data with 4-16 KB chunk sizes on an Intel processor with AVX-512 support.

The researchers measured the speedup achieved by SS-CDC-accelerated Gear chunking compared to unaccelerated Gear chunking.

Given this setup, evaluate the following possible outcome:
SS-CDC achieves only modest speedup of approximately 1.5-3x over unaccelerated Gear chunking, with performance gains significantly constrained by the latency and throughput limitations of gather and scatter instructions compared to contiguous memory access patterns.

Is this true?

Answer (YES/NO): NO